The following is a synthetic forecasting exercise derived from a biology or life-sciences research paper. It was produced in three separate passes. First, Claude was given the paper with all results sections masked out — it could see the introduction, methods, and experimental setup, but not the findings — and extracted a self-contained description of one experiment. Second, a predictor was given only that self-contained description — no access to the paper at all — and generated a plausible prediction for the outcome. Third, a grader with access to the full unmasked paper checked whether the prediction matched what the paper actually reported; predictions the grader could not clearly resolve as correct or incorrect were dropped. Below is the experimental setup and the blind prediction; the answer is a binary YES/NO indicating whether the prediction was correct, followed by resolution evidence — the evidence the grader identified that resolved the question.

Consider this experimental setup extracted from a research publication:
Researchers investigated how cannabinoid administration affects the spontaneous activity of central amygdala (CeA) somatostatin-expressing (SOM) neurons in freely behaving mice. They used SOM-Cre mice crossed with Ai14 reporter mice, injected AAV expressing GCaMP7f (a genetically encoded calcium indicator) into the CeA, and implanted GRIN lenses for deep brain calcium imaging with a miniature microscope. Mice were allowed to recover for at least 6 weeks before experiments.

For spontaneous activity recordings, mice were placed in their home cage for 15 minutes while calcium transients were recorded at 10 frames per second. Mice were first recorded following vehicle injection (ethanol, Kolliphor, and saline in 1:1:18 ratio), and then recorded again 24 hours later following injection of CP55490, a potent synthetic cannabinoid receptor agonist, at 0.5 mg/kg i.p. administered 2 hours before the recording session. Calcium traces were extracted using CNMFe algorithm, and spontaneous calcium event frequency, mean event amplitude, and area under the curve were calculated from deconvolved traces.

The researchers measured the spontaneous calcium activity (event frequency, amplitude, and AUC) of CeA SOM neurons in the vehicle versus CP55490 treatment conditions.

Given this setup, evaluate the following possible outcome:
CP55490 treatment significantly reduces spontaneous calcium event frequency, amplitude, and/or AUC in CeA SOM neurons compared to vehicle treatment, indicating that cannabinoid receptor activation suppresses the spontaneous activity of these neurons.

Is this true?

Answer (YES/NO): NO